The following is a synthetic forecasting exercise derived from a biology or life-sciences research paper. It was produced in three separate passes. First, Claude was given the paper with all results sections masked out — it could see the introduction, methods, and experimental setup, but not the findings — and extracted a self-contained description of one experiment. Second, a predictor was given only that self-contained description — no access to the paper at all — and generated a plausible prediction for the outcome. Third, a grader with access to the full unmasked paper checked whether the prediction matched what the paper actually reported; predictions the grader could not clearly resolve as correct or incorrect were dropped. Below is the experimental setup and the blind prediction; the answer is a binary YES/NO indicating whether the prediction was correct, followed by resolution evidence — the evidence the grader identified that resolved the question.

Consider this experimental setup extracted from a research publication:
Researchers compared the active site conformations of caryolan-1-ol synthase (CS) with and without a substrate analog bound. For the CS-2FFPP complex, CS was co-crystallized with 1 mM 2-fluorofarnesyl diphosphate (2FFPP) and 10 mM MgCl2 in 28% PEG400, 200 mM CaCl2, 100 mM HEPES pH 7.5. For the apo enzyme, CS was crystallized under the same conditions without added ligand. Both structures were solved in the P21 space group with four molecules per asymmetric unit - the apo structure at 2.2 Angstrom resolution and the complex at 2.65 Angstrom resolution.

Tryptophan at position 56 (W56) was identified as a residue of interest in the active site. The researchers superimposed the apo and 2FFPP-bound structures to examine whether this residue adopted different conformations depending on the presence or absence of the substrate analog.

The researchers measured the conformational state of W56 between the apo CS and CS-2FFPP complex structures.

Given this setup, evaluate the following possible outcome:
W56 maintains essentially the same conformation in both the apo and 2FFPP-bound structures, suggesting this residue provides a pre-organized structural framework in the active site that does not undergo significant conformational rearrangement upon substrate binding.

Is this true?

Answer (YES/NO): NO